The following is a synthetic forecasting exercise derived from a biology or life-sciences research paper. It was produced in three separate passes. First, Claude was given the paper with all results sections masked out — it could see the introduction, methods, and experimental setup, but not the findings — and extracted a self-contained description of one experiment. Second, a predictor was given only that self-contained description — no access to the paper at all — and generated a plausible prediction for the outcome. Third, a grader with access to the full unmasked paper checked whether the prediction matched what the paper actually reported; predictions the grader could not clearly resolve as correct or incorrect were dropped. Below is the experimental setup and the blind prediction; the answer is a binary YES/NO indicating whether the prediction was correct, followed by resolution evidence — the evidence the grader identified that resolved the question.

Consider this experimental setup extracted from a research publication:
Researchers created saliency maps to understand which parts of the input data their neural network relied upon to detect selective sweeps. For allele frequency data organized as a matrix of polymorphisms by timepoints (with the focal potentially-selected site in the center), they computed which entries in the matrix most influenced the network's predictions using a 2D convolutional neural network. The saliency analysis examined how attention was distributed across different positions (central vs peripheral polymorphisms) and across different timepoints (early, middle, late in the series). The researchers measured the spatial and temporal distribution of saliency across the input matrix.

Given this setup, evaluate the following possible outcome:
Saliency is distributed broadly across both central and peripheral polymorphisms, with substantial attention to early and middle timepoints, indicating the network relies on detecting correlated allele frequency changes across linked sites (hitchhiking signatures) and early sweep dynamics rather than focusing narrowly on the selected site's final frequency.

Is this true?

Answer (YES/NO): NO